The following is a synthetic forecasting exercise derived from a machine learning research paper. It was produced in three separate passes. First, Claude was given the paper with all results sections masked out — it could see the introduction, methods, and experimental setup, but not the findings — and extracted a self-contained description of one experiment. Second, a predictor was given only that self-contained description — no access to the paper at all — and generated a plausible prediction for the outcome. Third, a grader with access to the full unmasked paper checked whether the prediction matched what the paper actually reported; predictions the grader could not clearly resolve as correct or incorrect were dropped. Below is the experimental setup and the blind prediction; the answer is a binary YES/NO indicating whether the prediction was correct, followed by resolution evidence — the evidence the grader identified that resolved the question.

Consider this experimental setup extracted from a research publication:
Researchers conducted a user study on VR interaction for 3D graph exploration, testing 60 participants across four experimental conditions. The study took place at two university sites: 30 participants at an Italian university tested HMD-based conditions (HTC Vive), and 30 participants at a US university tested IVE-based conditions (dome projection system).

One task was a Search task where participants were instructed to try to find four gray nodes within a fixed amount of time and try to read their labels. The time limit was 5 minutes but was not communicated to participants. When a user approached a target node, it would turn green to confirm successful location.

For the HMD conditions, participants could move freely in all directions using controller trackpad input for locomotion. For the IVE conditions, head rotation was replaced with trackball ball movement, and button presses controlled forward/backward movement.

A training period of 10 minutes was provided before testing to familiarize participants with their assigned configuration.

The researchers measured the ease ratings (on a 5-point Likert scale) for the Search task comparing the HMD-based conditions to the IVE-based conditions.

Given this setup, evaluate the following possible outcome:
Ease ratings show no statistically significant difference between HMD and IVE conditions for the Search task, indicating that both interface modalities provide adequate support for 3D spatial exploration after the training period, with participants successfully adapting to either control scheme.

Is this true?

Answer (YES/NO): YES